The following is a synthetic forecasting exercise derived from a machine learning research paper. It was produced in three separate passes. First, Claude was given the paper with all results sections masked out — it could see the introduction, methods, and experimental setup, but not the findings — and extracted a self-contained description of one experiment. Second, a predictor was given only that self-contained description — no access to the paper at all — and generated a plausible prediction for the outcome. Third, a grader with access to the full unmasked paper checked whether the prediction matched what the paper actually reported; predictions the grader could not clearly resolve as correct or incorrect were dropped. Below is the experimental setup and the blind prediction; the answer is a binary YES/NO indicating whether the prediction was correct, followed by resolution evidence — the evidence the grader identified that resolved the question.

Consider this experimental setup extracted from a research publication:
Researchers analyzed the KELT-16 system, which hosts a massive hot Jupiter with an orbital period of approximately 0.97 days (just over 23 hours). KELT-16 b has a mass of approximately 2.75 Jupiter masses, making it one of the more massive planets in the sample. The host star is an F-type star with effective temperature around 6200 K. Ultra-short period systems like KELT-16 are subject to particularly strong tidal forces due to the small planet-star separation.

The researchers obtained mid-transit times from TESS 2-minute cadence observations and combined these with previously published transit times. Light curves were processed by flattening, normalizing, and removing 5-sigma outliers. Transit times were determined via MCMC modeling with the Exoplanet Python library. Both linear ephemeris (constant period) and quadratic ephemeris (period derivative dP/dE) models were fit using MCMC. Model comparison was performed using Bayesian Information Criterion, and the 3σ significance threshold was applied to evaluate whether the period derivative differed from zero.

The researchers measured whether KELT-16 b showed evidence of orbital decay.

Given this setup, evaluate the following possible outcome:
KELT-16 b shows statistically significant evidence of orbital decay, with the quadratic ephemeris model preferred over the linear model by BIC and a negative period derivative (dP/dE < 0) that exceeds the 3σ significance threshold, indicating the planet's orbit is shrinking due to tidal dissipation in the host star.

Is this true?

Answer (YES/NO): NO